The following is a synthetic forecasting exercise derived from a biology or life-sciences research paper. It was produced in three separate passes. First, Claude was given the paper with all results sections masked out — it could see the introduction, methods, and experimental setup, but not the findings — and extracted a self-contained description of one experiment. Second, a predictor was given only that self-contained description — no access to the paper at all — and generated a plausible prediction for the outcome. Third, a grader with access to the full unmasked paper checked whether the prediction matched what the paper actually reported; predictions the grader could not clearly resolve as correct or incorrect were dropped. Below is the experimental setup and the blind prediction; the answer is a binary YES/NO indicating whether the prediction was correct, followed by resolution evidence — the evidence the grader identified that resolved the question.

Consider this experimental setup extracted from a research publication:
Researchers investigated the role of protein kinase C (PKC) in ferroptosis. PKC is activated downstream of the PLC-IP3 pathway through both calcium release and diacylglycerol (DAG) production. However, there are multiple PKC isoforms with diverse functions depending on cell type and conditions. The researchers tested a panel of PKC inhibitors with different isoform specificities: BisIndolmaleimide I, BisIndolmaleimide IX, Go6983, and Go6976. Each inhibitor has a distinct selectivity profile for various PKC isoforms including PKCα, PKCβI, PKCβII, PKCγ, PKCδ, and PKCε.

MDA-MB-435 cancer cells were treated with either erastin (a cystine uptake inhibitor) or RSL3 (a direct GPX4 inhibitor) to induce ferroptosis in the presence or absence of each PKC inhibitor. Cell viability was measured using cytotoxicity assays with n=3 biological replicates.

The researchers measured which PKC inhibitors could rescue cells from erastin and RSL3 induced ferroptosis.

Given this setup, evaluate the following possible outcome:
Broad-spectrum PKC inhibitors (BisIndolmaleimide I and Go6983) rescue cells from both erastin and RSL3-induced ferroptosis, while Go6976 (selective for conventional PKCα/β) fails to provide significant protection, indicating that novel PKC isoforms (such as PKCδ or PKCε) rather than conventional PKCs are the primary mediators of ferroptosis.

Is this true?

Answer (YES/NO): NO